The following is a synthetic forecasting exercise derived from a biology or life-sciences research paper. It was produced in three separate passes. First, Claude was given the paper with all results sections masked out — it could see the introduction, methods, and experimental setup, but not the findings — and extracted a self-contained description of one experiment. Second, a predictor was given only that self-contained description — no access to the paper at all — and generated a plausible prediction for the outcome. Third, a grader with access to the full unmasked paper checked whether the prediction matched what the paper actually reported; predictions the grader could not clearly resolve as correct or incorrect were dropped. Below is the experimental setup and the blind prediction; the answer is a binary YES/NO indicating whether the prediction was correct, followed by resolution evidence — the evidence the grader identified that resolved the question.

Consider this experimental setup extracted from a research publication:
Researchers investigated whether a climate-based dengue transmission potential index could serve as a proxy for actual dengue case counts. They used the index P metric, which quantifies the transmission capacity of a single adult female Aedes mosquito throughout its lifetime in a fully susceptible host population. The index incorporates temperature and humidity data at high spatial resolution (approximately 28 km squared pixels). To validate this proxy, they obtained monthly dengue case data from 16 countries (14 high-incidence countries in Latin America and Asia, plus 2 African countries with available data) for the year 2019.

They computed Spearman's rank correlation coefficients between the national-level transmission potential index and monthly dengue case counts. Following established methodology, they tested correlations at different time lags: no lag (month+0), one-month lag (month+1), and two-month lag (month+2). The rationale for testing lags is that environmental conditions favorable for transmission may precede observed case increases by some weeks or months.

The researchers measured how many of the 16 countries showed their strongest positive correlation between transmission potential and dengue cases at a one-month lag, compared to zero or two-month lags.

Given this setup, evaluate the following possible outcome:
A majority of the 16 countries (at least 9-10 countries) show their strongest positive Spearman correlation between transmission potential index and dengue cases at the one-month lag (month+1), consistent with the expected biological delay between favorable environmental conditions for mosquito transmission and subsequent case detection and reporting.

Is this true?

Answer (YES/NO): YES